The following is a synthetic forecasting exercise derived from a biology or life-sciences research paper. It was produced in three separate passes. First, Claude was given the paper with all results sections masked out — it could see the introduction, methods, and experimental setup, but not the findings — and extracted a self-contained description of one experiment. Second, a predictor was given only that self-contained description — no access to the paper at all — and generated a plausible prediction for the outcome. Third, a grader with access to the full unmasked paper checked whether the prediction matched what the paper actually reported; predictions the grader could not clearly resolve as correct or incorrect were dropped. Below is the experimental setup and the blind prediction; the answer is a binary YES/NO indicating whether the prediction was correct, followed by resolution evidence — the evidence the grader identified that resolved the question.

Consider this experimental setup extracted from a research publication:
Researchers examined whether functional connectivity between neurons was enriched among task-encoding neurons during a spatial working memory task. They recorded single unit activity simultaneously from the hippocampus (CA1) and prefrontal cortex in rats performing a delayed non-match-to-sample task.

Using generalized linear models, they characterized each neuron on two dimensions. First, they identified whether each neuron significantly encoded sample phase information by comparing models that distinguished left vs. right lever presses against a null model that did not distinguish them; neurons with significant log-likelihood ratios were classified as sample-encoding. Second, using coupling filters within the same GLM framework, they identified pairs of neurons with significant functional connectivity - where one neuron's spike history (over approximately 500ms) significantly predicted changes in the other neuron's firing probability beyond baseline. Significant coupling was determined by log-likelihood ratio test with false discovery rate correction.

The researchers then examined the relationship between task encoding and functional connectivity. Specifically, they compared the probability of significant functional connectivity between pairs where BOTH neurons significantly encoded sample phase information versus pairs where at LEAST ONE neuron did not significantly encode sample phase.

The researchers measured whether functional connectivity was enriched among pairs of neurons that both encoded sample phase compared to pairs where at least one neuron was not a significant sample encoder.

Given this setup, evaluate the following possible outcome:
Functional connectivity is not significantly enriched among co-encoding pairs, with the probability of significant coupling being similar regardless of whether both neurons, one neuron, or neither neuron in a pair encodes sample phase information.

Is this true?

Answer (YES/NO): NO